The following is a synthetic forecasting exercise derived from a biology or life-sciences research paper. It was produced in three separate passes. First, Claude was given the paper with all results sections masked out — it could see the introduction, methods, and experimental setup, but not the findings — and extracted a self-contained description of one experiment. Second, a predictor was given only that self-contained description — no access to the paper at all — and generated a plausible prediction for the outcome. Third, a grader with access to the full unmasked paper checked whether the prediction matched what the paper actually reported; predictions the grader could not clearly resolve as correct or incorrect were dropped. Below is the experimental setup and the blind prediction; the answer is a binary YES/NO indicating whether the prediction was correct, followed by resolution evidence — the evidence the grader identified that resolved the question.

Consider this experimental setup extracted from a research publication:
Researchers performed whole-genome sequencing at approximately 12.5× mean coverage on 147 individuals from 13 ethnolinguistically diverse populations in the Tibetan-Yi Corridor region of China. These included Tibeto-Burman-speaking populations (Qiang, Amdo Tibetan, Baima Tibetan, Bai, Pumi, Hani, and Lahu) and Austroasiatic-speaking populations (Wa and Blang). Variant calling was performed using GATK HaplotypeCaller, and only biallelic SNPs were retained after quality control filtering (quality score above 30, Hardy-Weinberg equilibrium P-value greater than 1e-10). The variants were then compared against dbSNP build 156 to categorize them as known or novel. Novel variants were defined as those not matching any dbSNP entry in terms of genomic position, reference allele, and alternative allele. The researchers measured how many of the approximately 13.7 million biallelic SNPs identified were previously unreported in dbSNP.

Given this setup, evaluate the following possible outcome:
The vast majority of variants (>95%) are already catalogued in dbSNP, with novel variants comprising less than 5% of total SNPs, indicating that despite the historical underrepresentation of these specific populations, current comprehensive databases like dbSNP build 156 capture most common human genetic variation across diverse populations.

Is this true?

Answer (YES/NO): NO